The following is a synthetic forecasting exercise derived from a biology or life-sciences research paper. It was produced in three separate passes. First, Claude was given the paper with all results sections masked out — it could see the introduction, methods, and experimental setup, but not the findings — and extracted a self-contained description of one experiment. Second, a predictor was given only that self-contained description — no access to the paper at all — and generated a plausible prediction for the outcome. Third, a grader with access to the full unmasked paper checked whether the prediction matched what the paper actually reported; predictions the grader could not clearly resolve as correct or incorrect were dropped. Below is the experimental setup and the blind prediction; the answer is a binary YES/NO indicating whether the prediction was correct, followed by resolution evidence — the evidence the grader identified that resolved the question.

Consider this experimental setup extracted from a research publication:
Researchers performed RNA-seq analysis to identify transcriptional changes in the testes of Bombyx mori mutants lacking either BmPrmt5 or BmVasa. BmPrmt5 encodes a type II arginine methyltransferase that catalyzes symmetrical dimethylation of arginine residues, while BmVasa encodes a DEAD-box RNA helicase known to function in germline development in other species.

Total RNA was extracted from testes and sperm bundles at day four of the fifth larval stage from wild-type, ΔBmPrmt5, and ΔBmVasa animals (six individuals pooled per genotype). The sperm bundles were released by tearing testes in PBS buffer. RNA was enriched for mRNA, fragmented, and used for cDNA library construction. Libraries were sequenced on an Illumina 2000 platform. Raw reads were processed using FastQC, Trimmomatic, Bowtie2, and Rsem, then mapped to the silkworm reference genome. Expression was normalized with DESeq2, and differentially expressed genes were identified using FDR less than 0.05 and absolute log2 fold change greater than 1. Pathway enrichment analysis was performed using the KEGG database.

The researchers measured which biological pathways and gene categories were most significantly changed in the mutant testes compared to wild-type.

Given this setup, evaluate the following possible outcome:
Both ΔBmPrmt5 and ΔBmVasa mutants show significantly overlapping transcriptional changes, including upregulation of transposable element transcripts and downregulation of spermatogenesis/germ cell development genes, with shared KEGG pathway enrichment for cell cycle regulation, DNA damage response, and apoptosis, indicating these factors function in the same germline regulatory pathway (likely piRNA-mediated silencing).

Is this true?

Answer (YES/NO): NO